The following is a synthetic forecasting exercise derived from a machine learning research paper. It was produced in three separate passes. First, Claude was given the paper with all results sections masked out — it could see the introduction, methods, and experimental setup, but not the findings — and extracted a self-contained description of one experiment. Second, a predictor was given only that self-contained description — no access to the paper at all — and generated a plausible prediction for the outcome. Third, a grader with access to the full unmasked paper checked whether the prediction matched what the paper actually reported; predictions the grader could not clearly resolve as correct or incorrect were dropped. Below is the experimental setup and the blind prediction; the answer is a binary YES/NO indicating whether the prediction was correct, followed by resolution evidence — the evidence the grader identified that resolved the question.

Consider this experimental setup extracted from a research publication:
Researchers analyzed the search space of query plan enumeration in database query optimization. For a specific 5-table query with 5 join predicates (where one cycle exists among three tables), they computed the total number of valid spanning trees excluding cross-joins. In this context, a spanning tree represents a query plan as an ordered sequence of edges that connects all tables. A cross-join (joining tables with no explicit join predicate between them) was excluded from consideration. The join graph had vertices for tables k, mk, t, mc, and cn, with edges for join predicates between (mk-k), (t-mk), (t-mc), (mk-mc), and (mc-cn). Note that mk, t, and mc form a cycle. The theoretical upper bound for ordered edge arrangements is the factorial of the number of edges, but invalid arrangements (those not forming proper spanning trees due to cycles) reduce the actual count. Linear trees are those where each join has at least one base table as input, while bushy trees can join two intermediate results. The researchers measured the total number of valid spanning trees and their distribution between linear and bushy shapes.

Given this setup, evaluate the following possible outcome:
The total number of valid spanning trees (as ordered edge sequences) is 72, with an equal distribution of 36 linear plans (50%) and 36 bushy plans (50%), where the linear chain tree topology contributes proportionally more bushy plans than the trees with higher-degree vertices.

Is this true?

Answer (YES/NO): NO